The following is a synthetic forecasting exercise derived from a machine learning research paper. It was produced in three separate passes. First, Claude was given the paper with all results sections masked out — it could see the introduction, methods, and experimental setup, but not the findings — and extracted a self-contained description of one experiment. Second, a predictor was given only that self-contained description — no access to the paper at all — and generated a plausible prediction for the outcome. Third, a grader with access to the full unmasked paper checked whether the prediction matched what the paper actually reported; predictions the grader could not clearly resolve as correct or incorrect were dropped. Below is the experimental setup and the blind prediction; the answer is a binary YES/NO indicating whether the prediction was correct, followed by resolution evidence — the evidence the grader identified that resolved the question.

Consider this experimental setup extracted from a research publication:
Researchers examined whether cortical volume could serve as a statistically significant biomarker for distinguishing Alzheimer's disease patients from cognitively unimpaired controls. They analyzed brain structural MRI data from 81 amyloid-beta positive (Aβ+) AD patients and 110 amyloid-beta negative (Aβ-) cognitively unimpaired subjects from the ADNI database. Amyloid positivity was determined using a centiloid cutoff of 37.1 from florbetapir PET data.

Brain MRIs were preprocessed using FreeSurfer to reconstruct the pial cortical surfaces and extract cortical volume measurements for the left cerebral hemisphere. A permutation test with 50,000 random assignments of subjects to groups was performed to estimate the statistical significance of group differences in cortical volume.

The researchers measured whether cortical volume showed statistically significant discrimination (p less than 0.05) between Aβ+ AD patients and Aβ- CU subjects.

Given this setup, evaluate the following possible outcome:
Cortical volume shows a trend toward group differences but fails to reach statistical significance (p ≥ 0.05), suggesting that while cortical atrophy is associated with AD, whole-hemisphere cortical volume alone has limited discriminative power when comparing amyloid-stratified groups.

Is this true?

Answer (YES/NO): NO